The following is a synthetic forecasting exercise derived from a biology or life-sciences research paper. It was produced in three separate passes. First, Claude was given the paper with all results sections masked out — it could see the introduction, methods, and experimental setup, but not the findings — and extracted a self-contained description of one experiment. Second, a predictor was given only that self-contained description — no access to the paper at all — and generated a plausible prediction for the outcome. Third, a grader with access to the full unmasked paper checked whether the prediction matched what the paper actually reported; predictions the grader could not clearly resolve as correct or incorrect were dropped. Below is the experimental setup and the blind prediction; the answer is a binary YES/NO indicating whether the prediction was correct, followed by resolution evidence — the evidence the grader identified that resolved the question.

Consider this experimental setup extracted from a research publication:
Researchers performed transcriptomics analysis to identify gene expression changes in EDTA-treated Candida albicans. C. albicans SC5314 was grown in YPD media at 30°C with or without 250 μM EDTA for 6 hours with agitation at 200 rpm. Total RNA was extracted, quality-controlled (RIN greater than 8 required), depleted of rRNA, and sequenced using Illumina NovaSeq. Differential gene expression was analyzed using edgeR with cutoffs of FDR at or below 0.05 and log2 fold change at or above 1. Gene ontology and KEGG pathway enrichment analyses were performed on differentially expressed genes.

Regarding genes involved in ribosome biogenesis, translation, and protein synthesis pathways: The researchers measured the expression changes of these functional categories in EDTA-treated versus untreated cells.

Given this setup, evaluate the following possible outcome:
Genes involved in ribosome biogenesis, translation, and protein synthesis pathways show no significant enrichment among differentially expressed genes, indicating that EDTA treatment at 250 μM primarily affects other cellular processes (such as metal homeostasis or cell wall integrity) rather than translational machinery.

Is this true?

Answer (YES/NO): NO